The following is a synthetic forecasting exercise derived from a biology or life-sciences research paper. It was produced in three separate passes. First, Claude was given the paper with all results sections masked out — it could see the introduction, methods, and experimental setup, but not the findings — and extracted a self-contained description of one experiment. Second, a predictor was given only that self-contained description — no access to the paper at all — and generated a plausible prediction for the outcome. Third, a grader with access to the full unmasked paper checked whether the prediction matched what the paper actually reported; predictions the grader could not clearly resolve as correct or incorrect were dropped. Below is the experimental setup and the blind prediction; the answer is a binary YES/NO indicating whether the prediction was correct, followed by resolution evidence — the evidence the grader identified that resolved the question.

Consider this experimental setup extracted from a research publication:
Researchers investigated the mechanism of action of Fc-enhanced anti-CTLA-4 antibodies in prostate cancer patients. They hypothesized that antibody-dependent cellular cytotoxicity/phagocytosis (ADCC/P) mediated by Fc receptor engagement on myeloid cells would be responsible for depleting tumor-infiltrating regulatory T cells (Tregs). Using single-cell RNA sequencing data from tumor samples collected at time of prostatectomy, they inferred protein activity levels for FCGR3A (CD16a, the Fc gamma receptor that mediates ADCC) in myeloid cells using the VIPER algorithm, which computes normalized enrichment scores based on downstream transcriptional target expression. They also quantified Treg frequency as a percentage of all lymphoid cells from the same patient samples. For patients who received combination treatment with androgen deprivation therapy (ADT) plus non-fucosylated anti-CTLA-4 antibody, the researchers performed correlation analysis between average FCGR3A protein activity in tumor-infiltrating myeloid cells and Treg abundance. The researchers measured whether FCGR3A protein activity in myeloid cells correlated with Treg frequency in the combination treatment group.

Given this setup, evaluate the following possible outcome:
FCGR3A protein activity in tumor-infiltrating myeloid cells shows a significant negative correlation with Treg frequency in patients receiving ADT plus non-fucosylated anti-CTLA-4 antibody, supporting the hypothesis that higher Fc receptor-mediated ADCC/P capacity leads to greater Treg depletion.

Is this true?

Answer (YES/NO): YES